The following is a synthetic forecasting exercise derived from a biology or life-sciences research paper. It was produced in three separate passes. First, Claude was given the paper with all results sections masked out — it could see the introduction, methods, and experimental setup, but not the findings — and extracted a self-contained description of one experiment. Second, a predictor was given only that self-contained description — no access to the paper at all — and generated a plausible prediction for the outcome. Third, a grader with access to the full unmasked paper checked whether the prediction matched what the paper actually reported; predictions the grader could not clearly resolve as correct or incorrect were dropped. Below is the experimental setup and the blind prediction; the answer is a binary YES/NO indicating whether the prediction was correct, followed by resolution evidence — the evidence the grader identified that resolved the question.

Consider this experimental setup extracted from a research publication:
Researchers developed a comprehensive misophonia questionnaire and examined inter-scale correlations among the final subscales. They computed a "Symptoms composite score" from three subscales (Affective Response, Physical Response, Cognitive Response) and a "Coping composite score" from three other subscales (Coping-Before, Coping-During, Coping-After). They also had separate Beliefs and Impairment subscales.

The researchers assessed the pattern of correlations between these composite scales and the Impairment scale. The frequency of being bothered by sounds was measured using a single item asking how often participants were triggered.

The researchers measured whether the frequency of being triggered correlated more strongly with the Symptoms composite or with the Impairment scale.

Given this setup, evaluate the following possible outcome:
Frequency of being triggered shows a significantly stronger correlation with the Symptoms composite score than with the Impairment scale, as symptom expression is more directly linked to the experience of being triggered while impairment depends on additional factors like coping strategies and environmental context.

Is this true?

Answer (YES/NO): YES